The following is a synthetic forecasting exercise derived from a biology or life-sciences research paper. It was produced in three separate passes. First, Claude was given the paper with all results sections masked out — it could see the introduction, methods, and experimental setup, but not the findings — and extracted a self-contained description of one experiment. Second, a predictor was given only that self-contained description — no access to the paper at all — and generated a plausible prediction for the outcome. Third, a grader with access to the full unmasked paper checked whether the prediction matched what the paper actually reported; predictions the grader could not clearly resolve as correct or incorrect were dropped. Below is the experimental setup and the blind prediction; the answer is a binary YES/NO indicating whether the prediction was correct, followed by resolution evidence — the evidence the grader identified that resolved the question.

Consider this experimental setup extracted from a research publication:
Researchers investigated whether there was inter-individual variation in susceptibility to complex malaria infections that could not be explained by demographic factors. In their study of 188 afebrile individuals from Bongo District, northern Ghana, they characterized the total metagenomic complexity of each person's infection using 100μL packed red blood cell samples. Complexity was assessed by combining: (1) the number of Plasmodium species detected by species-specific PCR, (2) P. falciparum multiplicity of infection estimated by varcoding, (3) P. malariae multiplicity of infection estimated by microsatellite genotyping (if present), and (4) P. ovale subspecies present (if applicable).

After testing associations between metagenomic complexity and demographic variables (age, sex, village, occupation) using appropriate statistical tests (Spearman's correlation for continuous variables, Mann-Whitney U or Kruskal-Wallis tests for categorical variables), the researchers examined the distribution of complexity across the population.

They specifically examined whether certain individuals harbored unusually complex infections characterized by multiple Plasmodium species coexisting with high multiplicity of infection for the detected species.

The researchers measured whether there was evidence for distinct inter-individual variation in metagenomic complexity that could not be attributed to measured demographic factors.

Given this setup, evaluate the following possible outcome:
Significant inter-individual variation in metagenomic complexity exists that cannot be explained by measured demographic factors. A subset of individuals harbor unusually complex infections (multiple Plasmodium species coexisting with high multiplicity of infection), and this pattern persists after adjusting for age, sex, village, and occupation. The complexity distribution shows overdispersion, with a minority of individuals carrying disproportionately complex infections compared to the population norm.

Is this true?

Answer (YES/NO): YES